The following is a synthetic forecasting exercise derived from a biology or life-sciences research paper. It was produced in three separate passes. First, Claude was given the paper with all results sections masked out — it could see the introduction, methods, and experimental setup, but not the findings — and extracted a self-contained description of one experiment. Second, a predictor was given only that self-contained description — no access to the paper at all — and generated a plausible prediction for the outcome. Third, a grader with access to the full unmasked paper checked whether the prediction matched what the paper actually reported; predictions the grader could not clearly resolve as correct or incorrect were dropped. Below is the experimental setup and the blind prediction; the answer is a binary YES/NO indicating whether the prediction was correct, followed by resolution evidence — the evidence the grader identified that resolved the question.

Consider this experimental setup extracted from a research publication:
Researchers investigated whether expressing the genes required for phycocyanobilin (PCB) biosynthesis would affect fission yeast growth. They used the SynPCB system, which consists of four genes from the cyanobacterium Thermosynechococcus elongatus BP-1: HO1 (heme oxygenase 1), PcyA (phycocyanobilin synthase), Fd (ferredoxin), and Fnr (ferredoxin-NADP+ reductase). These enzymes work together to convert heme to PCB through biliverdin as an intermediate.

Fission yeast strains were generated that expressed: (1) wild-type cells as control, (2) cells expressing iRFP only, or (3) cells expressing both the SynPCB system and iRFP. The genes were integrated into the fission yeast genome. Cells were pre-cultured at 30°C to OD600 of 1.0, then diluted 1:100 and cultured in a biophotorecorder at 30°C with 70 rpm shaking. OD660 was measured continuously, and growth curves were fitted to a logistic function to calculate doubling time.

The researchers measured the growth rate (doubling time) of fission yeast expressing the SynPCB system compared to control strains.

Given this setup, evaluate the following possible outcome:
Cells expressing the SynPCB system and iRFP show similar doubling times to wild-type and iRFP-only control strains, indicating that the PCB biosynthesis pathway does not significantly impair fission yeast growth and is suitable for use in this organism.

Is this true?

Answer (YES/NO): YES